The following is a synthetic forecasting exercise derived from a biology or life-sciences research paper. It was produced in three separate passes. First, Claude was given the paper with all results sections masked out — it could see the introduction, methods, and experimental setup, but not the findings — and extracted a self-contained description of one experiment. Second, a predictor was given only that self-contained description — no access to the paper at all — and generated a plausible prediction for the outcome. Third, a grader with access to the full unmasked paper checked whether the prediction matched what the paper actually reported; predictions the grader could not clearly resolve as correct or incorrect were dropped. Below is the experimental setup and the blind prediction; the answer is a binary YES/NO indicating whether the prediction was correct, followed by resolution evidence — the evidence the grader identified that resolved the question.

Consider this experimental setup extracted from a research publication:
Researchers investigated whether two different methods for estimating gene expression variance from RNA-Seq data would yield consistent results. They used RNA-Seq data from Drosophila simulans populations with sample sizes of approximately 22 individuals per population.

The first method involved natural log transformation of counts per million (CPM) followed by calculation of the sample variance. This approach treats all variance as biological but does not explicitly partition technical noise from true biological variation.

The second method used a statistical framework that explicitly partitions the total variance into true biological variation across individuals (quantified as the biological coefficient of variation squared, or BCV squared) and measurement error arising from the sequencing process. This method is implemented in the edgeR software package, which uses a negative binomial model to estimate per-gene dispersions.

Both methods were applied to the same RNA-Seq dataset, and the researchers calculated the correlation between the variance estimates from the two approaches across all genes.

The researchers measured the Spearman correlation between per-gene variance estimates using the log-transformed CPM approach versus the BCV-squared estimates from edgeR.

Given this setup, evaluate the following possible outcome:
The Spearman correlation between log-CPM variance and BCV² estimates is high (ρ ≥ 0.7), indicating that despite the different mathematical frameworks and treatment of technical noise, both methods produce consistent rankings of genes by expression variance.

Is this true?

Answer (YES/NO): YES